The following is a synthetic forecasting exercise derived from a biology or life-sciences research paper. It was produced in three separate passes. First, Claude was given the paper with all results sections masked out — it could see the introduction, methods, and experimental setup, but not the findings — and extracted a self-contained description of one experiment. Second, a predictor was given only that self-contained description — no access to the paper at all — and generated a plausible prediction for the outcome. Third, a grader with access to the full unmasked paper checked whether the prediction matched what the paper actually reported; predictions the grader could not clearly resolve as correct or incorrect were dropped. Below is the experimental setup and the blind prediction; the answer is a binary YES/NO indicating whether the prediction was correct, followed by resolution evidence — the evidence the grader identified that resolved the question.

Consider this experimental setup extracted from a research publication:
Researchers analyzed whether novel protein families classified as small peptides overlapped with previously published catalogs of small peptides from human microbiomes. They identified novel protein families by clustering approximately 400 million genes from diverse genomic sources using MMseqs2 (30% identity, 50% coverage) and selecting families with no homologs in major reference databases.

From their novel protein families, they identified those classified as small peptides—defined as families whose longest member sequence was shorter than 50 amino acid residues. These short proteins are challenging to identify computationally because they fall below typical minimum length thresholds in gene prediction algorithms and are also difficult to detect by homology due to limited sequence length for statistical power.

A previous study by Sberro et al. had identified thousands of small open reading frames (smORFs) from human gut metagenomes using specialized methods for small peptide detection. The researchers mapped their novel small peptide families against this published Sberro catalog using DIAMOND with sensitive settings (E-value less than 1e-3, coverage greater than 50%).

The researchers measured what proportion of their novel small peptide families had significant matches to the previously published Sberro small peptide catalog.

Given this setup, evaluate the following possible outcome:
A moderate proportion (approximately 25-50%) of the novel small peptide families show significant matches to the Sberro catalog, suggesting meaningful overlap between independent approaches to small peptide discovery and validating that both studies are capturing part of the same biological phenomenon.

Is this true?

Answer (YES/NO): NO